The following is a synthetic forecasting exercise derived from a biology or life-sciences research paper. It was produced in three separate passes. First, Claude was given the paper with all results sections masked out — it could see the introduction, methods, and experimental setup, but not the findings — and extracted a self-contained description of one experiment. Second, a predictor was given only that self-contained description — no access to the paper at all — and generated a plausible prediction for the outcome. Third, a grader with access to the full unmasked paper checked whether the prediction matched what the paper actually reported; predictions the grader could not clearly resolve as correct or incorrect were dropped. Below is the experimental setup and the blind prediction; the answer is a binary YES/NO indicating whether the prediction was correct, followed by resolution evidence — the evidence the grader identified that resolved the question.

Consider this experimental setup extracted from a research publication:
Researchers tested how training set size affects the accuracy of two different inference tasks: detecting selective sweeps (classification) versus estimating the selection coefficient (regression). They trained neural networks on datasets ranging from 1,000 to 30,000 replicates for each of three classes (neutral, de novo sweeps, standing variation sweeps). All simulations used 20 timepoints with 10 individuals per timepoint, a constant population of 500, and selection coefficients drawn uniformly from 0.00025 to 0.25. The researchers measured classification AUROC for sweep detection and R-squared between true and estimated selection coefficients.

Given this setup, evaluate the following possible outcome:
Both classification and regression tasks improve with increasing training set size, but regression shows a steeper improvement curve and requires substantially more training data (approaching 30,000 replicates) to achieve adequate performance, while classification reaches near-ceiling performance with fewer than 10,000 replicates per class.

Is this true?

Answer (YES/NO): NO